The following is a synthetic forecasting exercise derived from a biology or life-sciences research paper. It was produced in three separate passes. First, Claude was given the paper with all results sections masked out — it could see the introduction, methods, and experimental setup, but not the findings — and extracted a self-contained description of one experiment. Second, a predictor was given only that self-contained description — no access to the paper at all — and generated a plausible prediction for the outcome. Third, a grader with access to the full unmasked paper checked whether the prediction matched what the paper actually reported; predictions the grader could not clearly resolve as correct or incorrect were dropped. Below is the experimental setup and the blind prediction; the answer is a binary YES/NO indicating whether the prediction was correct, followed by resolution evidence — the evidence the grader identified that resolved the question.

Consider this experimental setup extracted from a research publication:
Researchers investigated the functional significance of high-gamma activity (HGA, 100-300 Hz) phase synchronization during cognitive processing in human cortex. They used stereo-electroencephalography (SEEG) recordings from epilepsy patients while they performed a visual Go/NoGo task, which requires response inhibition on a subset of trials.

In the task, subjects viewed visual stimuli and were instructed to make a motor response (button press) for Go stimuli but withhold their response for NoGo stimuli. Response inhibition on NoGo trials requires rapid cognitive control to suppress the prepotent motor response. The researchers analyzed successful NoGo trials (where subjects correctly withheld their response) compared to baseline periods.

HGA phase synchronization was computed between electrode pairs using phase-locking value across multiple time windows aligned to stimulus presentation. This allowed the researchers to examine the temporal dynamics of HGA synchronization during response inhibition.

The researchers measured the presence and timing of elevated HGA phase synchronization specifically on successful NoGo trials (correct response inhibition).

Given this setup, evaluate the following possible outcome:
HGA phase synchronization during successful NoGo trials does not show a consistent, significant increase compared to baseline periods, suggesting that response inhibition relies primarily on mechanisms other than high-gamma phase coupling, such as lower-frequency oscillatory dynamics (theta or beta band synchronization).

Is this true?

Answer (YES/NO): NO